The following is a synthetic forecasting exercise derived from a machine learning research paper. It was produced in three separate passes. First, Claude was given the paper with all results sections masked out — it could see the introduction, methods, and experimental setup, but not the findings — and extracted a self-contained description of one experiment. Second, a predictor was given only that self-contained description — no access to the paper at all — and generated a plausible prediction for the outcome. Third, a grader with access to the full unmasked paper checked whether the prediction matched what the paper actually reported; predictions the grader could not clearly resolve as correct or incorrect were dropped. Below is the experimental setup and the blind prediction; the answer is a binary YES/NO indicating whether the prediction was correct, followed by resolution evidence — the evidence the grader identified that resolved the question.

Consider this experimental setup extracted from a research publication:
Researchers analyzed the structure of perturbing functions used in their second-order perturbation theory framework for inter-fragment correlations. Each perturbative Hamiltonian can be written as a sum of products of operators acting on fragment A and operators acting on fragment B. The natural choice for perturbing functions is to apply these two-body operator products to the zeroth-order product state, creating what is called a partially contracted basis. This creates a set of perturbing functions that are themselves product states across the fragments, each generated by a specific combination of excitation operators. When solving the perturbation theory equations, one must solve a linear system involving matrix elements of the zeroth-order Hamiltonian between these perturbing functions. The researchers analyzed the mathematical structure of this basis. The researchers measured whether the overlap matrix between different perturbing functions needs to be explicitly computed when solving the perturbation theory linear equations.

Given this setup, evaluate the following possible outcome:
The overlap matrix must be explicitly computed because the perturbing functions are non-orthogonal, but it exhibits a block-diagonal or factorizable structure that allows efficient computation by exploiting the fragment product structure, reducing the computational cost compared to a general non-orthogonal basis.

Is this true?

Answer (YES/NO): YES